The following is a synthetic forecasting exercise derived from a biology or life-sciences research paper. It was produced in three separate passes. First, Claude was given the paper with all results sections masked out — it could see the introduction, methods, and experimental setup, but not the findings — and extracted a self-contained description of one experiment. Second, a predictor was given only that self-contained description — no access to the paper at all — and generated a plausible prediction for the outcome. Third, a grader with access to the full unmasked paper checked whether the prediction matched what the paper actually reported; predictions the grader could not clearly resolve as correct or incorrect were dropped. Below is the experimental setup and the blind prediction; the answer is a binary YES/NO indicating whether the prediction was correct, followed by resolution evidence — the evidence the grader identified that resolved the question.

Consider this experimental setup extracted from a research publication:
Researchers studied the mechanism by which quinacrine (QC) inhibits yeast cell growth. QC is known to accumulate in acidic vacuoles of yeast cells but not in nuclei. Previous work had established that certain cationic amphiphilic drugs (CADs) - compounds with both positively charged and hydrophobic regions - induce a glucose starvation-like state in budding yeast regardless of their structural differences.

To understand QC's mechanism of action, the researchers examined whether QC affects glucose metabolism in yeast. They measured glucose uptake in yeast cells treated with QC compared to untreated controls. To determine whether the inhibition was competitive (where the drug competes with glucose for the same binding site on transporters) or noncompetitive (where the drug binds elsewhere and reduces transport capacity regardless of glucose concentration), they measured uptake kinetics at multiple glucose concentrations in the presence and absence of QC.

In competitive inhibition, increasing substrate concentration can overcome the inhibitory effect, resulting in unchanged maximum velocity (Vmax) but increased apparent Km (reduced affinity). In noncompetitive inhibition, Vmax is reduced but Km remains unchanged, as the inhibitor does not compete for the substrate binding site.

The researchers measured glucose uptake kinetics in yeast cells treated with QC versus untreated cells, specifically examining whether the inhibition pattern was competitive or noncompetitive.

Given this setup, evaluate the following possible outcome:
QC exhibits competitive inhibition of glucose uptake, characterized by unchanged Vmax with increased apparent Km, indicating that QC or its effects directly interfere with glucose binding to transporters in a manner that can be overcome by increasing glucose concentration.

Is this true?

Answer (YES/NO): NO